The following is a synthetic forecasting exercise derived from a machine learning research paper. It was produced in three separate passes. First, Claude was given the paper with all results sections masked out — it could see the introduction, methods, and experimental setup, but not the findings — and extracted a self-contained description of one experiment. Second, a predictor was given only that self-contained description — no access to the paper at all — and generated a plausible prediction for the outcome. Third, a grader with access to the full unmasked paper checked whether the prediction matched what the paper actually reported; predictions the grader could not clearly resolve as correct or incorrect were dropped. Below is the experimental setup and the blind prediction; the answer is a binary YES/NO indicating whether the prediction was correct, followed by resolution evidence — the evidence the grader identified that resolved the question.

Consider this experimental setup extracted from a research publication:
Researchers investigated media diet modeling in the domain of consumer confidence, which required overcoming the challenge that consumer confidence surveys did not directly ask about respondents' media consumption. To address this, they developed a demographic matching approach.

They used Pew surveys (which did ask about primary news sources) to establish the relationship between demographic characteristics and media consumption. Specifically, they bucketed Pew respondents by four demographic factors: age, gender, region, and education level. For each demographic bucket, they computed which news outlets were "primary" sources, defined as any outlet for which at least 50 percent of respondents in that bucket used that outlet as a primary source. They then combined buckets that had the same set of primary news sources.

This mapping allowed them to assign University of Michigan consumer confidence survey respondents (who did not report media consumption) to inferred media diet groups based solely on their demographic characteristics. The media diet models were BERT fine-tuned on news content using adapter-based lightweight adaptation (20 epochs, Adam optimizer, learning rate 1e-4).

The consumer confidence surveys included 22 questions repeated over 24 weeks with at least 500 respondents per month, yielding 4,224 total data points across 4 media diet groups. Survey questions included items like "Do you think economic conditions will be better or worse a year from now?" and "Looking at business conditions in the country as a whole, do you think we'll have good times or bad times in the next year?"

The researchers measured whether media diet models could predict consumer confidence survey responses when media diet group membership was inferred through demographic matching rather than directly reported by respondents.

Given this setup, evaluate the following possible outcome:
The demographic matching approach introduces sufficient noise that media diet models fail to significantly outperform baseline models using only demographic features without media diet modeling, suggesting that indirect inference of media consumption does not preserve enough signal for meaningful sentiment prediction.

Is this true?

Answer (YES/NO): NO